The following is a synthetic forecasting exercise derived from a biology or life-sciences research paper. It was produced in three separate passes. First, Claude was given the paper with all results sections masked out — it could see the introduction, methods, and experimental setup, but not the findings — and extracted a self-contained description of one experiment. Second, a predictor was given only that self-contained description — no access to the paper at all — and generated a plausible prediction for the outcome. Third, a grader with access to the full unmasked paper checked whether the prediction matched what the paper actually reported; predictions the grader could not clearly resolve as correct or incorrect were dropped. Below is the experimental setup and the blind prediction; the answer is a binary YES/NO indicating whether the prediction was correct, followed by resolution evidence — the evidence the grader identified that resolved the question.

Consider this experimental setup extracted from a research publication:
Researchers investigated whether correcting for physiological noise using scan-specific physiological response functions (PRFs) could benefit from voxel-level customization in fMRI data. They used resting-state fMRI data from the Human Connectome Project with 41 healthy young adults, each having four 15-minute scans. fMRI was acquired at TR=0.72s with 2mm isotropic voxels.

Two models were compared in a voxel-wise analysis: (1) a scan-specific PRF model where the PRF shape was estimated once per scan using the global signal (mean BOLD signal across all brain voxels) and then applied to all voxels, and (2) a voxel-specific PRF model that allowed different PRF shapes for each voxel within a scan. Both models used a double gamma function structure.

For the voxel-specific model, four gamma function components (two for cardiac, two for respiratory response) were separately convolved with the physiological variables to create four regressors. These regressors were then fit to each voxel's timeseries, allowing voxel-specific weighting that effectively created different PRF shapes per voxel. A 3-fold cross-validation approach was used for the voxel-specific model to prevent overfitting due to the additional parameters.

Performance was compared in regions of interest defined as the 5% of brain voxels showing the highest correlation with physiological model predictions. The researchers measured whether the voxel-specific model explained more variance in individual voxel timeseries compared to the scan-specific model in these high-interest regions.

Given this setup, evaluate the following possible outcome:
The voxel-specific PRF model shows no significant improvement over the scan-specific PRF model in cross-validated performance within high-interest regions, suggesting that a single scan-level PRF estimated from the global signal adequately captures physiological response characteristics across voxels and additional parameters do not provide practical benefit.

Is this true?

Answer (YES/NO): YES